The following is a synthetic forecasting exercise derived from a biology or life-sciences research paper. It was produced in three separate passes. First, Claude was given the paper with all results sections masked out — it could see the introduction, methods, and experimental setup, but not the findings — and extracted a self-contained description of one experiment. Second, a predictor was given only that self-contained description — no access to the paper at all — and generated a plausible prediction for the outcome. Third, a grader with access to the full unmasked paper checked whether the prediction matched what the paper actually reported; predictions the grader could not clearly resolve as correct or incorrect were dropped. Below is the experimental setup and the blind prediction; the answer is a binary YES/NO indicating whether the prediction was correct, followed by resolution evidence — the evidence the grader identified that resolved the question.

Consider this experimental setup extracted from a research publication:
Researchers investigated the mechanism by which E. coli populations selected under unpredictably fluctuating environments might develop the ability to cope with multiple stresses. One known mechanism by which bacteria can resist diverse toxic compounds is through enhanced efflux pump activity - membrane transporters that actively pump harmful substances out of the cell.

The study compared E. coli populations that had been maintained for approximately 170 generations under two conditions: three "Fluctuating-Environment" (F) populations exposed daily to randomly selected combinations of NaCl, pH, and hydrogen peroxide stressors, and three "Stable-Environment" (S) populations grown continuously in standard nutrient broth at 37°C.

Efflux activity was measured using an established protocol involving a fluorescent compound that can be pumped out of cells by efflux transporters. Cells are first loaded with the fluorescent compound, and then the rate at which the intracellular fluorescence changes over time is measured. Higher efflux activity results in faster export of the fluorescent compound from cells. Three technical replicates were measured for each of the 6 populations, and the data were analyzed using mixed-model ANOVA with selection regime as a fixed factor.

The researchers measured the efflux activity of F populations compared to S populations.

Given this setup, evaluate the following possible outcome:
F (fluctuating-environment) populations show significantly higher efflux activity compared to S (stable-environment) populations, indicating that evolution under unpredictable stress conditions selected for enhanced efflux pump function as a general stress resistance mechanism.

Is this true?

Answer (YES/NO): YES